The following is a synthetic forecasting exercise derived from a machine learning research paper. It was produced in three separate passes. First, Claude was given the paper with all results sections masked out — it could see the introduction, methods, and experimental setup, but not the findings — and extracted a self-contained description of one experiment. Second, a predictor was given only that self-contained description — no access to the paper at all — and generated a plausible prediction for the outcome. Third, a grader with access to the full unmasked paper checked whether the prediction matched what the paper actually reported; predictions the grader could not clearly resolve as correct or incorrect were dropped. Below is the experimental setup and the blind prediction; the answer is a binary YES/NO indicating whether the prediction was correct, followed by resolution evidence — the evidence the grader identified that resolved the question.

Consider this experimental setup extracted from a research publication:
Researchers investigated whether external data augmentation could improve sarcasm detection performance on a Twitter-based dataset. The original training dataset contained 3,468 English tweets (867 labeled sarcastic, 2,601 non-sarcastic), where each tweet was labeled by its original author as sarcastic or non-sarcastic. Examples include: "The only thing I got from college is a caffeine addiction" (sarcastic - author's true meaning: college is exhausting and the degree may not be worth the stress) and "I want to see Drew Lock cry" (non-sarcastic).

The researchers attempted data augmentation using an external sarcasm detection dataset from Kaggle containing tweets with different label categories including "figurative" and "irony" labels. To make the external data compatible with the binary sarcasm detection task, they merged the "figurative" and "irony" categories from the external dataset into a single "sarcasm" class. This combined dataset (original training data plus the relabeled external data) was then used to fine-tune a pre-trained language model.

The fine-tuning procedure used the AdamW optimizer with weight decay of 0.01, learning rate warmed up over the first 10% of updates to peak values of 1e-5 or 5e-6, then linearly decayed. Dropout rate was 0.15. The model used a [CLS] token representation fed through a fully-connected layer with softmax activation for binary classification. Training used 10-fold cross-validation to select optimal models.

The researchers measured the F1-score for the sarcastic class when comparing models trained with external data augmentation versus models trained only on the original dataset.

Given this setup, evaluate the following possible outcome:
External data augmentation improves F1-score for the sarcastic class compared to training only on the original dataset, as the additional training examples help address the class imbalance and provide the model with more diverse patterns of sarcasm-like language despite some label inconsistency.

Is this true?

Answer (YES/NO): NO